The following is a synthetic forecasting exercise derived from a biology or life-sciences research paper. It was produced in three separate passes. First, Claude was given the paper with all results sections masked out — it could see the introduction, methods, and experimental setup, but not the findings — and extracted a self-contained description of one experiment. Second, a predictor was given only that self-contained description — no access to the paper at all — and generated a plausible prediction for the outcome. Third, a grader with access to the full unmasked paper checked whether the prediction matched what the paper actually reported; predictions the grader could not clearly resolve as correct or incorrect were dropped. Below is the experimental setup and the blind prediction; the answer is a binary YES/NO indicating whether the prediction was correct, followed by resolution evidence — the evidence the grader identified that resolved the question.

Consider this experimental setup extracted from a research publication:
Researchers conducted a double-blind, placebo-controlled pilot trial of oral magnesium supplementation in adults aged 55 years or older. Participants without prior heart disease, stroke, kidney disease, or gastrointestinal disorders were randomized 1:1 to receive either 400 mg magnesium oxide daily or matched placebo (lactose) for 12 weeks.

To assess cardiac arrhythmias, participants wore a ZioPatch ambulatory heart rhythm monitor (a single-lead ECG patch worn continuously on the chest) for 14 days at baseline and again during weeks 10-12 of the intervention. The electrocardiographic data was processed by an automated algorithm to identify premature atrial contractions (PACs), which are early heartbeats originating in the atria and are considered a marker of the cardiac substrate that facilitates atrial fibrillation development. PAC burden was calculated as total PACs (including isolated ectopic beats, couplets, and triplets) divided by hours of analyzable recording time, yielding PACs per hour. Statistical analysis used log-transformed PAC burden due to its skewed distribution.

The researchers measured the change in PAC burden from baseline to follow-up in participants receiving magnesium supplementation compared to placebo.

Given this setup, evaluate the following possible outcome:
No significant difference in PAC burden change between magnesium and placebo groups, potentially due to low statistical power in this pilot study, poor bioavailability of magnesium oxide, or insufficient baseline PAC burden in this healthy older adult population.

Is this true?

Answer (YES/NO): YES